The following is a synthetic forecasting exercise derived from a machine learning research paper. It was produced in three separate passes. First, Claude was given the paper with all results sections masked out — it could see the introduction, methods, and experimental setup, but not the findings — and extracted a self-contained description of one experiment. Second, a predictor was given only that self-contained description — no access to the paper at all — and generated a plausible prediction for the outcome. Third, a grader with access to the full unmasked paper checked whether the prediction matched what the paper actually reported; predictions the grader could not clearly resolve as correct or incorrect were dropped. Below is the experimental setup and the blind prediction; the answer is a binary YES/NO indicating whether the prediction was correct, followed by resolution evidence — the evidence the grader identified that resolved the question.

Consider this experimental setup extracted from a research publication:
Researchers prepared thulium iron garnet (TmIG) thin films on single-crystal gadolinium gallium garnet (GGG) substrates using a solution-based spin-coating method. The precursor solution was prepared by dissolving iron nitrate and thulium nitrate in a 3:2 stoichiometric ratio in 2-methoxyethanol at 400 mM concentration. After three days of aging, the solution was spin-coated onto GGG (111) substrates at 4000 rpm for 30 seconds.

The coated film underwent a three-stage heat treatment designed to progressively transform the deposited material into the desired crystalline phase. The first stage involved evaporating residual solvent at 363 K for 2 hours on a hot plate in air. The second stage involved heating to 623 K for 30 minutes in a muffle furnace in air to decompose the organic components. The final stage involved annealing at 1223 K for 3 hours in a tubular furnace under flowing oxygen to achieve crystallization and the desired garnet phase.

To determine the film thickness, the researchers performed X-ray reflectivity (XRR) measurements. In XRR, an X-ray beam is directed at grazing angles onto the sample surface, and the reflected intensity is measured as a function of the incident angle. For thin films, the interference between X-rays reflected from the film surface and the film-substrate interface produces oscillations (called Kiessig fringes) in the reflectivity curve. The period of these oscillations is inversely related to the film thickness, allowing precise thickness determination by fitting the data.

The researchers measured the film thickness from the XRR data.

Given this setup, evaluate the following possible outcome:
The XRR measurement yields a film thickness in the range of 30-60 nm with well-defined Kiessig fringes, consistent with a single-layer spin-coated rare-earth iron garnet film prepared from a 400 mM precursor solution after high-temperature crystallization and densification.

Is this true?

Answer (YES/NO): NO